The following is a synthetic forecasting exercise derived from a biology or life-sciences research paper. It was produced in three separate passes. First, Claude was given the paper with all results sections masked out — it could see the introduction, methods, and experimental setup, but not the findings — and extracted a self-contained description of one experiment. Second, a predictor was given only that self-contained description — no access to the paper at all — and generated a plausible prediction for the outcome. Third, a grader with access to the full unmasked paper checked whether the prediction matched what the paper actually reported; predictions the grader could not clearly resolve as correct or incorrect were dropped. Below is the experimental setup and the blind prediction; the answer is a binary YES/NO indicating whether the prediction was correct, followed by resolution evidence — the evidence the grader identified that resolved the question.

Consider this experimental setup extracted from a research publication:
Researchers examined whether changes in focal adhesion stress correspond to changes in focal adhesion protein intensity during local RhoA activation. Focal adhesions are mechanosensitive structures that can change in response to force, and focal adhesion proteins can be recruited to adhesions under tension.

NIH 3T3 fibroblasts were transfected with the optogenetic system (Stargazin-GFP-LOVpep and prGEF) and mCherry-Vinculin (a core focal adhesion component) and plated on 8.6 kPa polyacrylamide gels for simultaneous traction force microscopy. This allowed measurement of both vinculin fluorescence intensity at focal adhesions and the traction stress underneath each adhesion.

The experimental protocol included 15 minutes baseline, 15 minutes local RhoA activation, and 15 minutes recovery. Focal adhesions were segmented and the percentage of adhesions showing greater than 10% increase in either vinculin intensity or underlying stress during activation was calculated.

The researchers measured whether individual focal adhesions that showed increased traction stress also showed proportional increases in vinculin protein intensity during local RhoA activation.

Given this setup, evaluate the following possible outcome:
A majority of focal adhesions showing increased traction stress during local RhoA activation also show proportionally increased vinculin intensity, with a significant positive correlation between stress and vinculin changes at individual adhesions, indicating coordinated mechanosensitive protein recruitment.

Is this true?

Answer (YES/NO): NO